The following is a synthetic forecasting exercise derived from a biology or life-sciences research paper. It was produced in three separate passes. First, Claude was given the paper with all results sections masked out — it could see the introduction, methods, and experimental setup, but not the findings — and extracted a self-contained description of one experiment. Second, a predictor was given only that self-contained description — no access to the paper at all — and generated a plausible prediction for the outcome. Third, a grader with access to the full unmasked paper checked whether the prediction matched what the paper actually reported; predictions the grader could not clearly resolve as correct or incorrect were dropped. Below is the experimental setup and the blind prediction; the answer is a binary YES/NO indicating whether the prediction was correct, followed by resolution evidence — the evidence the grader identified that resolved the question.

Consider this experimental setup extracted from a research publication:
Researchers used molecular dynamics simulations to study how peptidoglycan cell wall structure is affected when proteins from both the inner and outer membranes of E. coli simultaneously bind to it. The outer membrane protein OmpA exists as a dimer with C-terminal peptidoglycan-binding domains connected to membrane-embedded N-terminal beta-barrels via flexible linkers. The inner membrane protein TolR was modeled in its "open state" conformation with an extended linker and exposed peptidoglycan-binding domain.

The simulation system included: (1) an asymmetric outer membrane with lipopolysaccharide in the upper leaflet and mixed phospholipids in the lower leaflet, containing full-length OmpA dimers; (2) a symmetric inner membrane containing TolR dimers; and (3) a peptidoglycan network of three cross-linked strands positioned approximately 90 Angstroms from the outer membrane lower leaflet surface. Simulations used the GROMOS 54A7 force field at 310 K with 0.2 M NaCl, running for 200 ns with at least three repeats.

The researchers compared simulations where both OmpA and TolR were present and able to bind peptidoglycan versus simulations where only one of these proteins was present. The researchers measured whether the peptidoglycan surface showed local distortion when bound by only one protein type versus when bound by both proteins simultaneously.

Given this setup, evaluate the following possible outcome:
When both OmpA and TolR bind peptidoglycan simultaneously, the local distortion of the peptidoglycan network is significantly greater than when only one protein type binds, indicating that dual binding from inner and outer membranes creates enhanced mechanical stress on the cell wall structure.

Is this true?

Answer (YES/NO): NO